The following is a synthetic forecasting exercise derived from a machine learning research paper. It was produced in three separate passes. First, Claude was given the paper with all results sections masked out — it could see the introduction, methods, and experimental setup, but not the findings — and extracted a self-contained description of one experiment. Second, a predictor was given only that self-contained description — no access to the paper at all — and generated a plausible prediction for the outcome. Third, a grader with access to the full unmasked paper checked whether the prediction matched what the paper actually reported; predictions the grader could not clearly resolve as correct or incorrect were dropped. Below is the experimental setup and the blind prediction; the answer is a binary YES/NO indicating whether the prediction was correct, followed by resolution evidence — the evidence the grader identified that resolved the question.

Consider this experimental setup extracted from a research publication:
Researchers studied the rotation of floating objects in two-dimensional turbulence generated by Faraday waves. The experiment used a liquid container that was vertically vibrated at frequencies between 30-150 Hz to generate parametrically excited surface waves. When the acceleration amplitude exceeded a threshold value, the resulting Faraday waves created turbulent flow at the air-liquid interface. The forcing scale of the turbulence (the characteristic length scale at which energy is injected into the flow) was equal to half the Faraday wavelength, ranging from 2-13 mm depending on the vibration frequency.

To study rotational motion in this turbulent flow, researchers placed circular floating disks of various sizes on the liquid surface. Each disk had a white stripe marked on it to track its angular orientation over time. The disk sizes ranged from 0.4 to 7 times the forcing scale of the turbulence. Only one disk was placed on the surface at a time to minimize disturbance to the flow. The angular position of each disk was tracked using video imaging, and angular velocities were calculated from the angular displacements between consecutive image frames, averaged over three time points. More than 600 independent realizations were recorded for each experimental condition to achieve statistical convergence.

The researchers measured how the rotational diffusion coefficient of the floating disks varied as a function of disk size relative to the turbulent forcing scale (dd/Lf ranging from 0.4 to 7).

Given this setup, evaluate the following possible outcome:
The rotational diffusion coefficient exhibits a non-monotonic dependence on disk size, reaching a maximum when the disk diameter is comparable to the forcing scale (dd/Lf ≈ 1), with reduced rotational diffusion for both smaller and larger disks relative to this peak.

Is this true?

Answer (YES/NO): NO